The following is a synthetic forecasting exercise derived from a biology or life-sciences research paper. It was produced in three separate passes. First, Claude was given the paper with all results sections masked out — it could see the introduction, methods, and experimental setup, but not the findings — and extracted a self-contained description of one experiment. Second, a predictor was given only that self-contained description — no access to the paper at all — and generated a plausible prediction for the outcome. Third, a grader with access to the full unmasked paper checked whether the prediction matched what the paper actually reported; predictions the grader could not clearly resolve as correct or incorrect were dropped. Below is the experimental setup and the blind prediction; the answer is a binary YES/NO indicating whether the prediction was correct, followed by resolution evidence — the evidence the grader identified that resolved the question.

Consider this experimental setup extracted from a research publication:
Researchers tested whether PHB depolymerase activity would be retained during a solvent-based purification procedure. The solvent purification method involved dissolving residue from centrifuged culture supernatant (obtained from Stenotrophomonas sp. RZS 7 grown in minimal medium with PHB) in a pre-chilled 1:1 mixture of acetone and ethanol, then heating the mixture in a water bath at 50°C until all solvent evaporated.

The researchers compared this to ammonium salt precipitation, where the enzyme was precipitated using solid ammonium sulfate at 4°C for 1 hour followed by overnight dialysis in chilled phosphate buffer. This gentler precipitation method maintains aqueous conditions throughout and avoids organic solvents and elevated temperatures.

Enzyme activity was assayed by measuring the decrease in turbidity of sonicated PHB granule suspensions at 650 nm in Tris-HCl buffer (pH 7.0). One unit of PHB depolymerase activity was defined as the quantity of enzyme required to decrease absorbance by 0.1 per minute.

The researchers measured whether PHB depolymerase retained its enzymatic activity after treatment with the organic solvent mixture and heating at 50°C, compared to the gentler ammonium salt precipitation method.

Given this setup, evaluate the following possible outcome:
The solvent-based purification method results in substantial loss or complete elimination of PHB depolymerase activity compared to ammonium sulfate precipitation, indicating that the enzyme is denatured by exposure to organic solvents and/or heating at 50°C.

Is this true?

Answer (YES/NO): YES